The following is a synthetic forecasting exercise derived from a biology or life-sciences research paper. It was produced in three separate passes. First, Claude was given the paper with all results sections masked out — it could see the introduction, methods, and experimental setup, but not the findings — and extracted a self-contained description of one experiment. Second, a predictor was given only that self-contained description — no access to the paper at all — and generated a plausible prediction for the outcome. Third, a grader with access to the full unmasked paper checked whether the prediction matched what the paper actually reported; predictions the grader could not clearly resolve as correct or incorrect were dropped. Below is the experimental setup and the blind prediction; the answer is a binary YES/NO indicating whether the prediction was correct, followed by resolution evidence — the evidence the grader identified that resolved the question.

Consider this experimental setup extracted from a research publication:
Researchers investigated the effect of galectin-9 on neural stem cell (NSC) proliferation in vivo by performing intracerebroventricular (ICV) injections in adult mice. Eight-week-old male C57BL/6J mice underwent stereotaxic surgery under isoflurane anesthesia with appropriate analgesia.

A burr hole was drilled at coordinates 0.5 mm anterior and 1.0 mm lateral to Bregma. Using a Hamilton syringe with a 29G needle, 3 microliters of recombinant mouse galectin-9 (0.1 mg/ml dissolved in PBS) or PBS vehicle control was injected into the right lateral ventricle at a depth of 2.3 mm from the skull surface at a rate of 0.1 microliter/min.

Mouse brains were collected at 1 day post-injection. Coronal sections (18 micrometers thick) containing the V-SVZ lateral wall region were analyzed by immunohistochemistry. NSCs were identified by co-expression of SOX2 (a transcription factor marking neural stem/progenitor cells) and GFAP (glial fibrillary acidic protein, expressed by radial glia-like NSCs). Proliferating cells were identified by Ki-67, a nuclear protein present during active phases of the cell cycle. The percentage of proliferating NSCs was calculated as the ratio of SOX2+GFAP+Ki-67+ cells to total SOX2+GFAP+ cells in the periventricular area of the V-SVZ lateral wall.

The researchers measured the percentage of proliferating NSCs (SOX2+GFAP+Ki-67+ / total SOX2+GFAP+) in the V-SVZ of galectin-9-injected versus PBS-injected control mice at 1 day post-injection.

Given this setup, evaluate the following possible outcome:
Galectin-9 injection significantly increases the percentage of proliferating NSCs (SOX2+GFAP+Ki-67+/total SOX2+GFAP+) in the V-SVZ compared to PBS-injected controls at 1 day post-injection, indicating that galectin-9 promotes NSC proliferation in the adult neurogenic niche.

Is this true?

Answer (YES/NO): NO